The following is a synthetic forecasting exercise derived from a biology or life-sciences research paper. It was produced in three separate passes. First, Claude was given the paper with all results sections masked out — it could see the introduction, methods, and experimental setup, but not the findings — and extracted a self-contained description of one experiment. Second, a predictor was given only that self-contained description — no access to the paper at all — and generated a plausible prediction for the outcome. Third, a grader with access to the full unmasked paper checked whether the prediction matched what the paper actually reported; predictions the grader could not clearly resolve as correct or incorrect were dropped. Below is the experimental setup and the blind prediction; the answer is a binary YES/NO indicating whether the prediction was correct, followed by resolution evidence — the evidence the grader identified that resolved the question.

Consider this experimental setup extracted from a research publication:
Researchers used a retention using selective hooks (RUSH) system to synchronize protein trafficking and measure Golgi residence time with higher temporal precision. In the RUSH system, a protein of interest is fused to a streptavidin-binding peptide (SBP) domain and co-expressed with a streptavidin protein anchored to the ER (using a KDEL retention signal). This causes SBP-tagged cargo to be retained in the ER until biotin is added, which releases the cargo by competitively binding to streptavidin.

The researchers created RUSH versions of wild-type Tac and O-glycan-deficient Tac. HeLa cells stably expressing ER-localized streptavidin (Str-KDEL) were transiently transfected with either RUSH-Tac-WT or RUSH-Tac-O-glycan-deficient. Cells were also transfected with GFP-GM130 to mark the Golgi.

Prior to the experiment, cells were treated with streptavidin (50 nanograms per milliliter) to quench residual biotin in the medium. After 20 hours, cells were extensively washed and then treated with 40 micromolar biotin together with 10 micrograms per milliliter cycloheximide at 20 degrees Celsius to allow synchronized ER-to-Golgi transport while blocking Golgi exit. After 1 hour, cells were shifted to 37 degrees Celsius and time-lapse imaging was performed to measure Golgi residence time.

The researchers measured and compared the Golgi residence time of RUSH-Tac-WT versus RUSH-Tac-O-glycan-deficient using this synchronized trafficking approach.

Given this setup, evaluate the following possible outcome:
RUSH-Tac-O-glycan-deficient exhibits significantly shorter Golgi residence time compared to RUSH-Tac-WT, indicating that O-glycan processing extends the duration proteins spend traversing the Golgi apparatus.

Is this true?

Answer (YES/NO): NO